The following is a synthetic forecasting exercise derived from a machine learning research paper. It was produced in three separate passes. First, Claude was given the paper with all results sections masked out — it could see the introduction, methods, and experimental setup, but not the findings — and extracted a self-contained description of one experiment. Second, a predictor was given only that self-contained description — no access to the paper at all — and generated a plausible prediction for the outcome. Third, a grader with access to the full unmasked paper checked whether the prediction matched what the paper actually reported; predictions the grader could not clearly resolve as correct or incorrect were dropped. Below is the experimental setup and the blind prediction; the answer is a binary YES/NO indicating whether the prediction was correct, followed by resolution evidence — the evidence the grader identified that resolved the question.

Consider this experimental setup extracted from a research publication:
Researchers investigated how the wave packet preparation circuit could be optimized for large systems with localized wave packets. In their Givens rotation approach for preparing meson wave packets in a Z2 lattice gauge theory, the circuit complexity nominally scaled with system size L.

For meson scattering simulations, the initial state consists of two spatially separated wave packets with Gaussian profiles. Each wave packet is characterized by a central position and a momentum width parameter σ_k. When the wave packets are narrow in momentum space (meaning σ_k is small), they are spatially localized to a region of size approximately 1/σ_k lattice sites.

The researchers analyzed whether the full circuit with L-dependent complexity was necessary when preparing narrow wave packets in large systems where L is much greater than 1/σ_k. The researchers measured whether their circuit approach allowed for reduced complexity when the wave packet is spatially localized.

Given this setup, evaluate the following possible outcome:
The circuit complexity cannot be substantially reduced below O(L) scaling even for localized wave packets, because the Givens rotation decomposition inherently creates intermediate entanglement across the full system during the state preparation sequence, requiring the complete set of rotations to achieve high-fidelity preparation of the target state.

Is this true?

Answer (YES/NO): NO